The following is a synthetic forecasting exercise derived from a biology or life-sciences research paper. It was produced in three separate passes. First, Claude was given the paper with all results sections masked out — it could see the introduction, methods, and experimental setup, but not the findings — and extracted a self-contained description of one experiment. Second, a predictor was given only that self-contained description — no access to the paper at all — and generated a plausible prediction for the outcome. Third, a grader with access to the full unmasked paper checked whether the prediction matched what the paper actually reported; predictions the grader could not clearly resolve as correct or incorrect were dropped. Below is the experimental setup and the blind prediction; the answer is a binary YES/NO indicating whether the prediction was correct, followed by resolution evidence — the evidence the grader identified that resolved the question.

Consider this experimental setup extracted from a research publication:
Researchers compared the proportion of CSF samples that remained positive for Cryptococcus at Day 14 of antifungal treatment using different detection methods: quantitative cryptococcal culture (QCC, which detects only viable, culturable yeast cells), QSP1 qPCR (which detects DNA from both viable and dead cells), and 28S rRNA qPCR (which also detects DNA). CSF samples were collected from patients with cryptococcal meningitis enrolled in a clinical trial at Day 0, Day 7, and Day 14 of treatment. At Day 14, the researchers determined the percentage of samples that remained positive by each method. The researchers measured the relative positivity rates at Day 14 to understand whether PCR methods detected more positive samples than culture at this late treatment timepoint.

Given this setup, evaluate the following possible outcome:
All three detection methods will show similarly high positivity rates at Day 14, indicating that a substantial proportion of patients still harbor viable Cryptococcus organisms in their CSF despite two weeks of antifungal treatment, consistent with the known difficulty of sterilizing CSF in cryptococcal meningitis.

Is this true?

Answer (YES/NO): NO